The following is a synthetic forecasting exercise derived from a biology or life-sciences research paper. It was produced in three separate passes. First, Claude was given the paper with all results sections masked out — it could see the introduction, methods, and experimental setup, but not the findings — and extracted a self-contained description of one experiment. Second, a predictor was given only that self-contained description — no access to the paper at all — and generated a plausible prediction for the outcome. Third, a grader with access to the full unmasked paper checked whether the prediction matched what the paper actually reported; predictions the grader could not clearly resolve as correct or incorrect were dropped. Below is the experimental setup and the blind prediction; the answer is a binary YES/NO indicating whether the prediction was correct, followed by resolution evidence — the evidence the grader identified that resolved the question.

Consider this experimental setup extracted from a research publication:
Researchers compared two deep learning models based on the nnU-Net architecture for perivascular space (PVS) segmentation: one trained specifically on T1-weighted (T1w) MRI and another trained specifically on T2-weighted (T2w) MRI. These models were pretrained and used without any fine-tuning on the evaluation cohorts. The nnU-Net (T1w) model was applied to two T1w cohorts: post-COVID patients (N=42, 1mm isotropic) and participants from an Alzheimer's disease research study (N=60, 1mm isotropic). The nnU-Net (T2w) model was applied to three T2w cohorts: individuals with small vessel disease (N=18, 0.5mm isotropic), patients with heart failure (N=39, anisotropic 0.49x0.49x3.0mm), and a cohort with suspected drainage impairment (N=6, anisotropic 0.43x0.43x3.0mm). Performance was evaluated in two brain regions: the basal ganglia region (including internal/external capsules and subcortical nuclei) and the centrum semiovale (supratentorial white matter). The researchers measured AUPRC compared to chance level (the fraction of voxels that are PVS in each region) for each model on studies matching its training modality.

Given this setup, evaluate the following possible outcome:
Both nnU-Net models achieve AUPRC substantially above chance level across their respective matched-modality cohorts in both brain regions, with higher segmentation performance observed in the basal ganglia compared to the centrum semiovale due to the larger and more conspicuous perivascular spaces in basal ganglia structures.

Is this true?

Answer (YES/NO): NO